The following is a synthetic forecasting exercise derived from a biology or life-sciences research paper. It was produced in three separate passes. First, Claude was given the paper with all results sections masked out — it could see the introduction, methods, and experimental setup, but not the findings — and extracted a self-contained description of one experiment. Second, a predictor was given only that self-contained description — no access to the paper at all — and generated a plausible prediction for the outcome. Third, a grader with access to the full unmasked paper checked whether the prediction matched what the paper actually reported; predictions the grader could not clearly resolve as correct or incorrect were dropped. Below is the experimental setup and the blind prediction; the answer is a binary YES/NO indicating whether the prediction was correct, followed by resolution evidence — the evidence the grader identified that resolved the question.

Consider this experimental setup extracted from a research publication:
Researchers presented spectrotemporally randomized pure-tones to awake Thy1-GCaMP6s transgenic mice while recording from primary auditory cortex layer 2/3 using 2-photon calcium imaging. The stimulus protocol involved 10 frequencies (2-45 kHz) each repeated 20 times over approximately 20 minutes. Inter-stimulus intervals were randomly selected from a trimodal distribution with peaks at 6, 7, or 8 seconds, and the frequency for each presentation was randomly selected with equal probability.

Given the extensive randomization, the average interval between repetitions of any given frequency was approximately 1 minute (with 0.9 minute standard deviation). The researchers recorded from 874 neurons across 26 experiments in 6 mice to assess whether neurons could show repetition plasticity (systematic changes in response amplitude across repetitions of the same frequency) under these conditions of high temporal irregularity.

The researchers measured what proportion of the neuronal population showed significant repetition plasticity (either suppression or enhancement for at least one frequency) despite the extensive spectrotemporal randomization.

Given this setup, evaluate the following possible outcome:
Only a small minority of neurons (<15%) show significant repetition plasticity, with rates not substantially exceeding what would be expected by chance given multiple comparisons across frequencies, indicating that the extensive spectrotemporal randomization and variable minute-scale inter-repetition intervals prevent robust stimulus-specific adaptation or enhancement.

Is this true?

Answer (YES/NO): NO